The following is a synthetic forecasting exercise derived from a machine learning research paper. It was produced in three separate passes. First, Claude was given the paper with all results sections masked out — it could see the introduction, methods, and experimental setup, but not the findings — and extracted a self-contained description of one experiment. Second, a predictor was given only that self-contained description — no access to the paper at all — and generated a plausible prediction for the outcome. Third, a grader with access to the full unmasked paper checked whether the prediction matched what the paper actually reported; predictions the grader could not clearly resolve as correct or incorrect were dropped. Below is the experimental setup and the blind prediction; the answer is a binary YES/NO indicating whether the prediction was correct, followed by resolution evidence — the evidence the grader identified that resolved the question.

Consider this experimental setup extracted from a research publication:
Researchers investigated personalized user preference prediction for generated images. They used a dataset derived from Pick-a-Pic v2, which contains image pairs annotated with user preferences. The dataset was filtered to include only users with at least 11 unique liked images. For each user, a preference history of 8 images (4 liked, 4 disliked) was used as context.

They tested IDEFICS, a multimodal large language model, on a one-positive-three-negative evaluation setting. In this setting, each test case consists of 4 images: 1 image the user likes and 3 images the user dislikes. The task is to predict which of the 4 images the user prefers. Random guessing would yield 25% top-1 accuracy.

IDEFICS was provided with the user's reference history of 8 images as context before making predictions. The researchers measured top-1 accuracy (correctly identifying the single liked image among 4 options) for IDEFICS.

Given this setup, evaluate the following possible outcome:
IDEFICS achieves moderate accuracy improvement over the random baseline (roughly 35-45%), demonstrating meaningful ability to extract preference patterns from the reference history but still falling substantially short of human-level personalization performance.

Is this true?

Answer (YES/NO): NO